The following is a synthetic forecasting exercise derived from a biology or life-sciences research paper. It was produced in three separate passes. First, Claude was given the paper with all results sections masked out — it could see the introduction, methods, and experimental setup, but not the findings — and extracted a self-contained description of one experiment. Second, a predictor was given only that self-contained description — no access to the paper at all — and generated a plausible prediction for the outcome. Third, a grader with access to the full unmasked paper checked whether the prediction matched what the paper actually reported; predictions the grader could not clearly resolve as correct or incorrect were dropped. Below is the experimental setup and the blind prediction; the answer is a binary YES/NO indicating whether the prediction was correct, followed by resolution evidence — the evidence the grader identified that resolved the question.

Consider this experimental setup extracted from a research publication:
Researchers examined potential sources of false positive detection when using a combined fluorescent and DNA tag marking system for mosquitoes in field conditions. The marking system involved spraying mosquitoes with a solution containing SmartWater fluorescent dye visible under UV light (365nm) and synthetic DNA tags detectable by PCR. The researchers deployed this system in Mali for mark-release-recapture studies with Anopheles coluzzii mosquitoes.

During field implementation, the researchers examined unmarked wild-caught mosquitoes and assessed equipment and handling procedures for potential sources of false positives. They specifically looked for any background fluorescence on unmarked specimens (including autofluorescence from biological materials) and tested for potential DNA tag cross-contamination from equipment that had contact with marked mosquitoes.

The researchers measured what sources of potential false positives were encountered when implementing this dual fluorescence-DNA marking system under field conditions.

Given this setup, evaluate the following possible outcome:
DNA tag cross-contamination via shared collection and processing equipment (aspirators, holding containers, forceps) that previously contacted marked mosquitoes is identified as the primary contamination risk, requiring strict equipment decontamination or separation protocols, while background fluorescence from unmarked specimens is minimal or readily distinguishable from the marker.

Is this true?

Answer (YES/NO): YES